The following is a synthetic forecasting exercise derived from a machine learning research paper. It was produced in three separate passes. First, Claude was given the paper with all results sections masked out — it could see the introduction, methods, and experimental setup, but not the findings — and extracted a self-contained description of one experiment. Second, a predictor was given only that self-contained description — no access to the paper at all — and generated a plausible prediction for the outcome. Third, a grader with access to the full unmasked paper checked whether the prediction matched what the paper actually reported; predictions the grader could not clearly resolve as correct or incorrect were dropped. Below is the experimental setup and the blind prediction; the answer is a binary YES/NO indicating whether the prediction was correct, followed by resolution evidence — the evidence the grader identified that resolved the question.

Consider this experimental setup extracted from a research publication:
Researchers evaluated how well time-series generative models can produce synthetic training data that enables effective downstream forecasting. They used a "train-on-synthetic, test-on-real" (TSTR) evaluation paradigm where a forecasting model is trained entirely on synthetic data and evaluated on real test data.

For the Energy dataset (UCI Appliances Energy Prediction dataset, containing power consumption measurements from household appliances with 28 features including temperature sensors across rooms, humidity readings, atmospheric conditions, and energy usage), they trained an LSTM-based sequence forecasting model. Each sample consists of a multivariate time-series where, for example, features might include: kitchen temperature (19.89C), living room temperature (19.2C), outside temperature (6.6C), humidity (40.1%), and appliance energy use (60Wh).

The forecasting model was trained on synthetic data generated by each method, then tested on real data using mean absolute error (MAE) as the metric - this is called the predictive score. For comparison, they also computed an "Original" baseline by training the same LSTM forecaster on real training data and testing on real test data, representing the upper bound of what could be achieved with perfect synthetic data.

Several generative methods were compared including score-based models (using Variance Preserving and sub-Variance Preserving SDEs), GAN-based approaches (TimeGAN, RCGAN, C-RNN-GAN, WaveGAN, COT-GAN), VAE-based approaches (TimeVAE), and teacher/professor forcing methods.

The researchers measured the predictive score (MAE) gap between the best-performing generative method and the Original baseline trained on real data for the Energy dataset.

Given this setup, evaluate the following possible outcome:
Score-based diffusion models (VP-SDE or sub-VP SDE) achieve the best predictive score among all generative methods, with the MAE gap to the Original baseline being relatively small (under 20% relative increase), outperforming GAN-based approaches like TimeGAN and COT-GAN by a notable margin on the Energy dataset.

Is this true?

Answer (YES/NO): YES